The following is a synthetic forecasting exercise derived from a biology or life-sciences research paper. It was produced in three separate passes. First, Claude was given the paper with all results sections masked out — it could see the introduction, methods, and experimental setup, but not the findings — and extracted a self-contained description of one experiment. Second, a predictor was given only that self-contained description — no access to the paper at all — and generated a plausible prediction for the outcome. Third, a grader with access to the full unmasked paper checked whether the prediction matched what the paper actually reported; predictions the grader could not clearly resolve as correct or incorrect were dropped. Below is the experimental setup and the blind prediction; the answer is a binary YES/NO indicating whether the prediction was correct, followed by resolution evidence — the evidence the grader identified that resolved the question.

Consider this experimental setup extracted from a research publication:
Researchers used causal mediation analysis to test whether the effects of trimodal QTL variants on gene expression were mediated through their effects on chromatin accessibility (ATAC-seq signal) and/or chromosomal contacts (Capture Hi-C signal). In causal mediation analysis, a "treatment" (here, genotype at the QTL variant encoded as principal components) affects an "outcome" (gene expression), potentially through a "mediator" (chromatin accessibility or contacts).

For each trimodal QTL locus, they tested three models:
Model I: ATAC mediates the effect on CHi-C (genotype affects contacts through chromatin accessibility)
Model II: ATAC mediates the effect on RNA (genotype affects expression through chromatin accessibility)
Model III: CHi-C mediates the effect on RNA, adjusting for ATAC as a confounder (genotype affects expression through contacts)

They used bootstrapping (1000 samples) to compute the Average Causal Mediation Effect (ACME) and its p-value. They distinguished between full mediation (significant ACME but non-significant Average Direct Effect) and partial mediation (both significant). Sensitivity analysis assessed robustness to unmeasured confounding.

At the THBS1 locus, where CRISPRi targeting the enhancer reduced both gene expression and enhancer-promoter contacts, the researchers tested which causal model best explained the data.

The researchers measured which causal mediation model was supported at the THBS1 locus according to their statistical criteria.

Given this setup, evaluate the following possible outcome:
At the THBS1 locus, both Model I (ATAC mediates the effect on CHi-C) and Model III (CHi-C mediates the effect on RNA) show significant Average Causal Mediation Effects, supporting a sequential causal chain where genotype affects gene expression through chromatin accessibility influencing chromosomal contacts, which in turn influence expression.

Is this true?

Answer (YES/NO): NO